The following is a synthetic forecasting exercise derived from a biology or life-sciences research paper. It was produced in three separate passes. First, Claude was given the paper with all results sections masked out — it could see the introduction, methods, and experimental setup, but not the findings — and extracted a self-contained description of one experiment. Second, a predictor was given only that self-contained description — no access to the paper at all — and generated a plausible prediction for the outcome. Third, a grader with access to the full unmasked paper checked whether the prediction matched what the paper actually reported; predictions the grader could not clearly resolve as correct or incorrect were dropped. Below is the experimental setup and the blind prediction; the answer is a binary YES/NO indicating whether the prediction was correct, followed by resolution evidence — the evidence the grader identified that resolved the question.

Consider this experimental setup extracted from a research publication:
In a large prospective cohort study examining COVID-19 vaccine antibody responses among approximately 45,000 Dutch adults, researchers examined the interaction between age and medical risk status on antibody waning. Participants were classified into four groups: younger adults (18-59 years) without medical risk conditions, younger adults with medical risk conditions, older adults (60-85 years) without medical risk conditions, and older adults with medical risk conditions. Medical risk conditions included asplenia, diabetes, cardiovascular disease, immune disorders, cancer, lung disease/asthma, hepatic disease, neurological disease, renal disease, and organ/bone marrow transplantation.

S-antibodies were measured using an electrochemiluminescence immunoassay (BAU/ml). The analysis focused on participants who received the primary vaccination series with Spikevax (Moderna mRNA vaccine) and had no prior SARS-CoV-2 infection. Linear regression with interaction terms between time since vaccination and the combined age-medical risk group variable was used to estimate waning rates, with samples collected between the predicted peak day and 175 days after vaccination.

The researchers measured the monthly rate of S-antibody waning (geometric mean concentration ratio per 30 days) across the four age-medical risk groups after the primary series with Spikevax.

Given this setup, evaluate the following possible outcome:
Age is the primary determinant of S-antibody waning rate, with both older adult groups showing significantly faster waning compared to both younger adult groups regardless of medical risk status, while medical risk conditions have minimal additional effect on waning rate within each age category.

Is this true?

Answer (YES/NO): NO